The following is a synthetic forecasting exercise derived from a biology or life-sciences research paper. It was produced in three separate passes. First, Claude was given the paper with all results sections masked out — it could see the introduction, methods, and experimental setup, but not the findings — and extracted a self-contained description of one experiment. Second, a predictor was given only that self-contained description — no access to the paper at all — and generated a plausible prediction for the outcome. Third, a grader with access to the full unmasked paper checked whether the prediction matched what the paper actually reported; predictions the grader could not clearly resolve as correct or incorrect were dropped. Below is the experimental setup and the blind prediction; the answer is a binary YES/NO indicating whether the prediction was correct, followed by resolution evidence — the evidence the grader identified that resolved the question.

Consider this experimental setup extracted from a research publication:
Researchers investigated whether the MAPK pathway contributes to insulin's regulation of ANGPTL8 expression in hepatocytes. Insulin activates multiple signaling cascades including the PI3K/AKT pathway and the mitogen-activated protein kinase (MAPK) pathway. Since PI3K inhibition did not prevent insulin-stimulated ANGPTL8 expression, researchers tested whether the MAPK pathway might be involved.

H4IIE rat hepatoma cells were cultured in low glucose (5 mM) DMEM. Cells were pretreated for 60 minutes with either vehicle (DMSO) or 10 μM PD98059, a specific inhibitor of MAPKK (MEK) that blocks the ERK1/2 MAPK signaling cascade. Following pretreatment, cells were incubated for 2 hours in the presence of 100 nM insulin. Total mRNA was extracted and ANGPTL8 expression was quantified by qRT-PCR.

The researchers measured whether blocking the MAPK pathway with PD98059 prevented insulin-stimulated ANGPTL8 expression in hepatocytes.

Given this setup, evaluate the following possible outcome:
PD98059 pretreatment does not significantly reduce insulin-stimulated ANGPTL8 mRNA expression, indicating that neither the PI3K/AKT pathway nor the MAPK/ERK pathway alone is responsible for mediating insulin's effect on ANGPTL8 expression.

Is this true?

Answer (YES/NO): YES